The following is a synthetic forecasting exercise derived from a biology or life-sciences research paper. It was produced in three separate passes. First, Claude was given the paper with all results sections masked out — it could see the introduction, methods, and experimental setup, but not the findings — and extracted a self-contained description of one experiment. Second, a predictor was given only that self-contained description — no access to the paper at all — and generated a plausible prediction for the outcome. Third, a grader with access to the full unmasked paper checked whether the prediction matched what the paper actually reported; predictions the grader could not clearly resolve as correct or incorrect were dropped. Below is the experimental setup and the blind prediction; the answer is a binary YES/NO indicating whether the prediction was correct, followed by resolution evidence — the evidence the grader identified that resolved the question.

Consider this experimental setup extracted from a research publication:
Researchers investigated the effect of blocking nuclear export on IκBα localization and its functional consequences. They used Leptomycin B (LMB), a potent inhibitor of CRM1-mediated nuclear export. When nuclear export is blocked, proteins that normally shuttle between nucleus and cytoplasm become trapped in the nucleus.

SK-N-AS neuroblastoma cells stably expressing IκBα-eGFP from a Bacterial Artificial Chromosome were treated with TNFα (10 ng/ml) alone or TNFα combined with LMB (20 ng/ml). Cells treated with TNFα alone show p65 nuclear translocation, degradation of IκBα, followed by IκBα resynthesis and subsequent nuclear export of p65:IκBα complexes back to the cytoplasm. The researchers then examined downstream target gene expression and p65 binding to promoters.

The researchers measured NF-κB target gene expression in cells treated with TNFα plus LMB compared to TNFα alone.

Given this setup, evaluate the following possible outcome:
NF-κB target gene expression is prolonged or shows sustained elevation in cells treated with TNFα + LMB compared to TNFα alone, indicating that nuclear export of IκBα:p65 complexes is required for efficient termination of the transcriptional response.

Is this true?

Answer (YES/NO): NO